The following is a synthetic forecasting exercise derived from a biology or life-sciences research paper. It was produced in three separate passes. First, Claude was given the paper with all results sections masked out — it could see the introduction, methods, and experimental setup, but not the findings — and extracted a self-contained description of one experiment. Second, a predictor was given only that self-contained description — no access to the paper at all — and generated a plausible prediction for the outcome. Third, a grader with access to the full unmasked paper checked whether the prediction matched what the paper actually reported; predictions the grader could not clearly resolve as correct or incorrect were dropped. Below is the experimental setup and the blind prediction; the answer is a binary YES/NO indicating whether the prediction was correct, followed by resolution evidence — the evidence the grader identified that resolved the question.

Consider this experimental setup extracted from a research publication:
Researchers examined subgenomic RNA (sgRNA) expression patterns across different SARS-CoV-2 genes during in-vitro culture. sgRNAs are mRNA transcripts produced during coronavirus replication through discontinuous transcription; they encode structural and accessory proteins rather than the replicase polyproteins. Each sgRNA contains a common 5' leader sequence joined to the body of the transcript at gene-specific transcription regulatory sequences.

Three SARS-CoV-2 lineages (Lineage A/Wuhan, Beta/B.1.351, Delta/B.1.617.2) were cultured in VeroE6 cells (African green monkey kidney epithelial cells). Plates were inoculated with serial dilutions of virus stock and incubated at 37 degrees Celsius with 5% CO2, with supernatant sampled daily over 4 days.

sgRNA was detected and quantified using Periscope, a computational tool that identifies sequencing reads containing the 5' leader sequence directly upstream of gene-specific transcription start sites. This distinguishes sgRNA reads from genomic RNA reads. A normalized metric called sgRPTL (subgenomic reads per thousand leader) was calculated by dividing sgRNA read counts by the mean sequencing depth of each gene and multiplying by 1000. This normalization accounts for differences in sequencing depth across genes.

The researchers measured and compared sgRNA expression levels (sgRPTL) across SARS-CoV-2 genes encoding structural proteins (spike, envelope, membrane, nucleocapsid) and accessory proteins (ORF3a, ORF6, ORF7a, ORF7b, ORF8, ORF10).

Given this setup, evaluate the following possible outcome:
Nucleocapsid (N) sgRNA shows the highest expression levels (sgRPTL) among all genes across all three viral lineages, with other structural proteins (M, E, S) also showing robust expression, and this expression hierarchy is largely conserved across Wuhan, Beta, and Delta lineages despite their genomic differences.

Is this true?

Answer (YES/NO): NO